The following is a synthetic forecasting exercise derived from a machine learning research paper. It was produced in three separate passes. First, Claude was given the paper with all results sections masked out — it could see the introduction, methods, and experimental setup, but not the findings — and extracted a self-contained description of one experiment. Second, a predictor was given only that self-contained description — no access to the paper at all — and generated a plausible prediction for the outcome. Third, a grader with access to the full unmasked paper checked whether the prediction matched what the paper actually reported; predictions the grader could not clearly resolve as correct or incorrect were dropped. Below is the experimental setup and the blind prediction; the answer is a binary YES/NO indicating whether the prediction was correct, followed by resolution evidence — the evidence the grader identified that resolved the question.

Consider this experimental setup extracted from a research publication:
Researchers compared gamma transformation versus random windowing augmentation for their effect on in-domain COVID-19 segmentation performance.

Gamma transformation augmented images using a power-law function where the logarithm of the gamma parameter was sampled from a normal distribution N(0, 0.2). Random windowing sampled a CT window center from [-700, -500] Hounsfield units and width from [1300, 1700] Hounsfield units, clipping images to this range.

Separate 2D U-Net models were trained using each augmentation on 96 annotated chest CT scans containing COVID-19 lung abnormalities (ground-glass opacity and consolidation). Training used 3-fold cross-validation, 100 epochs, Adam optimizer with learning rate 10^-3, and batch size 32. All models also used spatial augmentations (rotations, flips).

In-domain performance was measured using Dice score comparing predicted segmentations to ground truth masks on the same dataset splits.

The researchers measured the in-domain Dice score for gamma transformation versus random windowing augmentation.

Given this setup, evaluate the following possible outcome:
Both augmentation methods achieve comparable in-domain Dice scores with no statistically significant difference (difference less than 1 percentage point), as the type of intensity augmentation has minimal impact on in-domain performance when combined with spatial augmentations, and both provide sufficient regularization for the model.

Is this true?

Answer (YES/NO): NO